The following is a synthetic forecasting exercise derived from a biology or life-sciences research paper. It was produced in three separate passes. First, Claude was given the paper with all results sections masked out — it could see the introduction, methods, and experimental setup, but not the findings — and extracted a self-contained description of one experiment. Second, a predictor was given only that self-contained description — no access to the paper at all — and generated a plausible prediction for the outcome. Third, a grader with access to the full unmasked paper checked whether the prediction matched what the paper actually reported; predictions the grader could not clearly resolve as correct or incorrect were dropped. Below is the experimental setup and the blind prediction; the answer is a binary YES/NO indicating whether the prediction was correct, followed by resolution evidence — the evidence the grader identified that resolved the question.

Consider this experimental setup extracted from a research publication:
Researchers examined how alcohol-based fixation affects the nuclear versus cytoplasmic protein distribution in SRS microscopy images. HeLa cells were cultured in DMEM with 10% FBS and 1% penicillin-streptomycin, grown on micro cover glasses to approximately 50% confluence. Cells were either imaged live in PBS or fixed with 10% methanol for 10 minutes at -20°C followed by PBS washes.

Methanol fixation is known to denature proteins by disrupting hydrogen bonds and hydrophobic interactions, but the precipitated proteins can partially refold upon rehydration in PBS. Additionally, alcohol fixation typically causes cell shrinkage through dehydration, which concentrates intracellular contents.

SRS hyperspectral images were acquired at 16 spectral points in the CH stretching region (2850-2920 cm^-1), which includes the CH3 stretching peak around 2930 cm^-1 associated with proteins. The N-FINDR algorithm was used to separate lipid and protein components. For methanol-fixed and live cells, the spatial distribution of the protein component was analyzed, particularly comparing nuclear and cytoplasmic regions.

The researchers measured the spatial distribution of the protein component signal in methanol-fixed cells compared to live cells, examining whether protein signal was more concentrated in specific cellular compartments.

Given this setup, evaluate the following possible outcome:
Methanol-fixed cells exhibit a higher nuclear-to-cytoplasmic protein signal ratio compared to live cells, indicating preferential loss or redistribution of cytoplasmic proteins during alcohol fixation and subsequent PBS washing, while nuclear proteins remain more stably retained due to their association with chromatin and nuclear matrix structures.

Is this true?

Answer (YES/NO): YES